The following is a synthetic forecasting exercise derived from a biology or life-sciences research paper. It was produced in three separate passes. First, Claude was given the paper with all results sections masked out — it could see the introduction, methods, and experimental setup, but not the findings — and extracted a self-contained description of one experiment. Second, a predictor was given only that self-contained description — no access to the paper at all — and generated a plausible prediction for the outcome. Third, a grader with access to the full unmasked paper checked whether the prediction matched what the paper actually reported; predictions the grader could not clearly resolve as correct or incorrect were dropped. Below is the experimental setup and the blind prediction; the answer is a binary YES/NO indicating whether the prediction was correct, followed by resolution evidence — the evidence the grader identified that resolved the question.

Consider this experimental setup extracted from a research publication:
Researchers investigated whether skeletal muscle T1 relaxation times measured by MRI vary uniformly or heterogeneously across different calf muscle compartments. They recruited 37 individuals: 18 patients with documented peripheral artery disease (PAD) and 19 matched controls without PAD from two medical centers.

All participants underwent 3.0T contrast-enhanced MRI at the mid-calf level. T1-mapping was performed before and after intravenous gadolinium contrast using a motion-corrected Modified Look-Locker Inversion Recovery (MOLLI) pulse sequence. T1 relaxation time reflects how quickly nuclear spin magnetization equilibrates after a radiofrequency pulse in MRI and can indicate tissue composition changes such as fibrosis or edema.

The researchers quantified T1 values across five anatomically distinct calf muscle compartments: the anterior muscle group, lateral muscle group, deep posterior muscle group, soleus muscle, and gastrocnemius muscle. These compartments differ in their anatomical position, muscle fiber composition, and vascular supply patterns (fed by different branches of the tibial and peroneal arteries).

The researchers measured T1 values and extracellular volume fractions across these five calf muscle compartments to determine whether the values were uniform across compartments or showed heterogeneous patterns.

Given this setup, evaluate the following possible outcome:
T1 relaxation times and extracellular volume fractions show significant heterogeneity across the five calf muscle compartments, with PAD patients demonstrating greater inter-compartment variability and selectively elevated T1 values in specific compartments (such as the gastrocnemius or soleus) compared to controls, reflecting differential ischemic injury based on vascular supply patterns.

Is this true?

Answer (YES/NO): NO